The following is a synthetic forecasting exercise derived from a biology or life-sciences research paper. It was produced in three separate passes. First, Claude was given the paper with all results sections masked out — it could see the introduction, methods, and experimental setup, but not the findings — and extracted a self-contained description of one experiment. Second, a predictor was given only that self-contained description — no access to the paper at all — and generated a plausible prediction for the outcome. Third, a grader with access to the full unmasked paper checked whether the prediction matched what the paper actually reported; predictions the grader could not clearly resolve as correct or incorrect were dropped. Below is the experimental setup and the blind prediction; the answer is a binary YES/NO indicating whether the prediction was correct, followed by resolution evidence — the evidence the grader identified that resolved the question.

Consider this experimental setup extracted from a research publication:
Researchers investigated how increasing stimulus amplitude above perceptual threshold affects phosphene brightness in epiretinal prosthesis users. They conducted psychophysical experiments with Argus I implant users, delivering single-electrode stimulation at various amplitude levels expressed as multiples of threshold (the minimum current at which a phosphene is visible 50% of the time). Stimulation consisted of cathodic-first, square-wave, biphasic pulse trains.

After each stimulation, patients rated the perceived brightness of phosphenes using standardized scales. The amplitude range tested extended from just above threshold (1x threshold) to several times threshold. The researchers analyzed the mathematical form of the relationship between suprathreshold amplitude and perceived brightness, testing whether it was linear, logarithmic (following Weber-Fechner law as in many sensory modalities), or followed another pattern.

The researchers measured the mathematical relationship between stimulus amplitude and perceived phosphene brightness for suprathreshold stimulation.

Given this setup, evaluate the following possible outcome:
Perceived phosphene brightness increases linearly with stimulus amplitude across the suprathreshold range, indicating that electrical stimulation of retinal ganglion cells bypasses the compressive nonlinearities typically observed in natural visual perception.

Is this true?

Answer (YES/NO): YES